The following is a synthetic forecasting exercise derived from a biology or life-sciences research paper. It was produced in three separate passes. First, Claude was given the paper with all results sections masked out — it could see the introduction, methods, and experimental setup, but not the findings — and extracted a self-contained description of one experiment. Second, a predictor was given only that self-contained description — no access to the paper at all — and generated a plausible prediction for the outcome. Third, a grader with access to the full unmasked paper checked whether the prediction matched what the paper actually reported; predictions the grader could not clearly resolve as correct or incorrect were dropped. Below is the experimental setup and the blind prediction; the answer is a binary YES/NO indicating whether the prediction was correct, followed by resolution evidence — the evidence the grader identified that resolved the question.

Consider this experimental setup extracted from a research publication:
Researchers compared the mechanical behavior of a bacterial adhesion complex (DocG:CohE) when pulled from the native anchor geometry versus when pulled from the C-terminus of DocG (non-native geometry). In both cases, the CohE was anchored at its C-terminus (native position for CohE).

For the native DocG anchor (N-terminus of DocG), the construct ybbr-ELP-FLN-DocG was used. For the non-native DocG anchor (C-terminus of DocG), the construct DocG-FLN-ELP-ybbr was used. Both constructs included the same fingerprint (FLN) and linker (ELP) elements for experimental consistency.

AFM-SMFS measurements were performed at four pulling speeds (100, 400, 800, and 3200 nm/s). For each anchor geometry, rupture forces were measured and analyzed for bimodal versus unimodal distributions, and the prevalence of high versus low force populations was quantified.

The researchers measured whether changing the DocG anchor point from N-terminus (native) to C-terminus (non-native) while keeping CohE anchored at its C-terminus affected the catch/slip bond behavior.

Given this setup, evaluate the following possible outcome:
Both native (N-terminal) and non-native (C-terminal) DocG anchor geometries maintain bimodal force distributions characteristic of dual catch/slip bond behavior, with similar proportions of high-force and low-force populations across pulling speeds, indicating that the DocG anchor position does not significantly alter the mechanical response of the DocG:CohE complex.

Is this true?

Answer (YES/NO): NO